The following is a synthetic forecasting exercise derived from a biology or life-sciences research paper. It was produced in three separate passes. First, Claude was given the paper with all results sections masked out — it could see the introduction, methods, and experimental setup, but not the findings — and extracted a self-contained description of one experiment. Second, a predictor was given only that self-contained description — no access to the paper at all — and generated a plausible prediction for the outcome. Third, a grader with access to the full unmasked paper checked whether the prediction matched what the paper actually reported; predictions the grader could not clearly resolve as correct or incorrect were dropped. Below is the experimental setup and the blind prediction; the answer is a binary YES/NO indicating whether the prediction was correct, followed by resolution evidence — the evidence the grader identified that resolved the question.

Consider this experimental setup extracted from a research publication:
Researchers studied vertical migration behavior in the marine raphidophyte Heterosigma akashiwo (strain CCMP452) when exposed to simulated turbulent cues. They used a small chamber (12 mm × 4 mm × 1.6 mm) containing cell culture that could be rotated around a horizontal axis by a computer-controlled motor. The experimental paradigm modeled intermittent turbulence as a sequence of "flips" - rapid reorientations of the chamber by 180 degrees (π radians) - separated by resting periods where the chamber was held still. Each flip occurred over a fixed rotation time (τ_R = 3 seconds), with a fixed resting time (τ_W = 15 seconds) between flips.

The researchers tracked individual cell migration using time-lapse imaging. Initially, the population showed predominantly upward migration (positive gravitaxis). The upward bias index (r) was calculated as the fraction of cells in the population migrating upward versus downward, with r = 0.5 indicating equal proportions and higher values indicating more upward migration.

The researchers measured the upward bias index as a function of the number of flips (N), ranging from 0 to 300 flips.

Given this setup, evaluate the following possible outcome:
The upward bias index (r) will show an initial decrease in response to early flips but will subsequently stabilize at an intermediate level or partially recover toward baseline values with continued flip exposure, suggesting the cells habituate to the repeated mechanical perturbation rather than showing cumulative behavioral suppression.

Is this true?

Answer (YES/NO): NO